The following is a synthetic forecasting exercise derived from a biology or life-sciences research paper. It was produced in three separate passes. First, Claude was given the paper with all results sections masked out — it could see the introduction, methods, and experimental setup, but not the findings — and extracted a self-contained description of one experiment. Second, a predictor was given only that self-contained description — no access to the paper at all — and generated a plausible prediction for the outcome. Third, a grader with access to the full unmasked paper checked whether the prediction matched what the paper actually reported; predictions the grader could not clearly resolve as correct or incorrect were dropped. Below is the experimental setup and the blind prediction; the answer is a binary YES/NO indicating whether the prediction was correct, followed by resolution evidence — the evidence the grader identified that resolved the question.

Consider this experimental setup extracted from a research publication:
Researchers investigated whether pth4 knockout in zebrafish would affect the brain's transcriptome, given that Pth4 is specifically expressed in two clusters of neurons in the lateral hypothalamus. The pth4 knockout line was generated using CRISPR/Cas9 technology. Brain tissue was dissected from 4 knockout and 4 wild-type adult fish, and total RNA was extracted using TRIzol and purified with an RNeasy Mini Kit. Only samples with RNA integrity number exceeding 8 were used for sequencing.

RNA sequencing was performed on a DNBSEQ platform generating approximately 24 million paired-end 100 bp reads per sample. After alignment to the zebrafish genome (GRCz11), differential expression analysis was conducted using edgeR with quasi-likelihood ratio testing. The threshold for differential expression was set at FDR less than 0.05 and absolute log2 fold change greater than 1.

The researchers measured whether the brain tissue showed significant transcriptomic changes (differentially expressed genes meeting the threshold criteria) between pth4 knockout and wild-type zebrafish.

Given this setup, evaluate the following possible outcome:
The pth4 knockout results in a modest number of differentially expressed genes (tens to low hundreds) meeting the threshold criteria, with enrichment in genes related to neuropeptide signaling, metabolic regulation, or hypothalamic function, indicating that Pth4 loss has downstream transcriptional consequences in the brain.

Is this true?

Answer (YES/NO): NO